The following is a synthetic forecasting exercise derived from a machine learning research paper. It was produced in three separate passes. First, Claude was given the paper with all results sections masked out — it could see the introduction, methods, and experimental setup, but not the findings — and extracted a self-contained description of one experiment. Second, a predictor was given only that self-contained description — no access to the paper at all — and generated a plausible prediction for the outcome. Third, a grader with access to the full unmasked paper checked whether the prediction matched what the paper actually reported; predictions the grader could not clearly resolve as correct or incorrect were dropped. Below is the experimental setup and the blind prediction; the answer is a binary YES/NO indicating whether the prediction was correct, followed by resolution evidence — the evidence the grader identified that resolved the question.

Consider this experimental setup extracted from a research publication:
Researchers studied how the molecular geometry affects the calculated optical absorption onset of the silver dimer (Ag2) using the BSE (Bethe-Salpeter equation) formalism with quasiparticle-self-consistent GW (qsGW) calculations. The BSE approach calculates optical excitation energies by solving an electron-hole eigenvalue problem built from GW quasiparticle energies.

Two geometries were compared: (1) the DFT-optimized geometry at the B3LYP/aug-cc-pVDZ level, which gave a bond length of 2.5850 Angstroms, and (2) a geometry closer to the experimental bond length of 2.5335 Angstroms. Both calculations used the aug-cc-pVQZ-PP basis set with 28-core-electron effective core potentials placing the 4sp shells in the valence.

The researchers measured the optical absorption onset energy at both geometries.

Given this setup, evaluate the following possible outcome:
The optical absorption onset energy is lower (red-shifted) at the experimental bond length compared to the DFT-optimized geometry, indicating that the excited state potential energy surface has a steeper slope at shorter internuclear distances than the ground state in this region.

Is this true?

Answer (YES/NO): NO